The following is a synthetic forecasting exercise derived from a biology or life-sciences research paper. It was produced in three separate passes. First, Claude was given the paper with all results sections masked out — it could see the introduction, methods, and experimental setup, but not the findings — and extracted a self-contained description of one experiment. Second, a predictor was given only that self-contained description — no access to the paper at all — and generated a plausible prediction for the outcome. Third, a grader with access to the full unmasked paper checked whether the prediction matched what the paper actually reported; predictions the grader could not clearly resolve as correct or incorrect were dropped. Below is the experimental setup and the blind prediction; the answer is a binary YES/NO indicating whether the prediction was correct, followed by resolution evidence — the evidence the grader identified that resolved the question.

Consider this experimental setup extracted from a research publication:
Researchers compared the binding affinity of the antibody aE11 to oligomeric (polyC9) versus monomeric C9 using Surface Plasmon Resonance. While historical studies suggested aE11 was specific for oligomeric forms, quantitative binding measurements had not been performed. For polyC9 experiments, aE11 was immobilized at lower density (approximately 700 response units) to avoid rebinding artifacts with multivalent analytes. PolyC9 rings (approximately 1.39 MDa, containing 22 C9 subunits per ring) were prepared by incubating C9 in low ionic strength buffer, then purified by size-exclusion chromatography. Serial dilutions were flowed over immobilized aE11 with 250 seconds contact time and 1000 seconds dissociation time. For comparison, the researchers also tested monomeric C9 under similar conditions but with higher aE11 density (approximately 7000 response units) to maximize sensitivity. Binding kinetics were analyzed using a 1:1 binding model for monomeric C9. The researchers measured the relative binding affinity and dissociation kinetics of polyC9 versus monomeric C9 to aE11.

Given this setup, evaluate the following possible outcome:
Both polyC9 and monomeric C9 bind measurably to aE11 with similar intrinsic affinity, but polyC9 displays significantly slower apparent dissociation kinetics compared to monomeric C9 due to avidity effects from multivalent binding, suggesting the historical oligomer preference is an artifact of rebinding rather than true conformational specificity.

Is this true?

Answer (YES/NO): NO